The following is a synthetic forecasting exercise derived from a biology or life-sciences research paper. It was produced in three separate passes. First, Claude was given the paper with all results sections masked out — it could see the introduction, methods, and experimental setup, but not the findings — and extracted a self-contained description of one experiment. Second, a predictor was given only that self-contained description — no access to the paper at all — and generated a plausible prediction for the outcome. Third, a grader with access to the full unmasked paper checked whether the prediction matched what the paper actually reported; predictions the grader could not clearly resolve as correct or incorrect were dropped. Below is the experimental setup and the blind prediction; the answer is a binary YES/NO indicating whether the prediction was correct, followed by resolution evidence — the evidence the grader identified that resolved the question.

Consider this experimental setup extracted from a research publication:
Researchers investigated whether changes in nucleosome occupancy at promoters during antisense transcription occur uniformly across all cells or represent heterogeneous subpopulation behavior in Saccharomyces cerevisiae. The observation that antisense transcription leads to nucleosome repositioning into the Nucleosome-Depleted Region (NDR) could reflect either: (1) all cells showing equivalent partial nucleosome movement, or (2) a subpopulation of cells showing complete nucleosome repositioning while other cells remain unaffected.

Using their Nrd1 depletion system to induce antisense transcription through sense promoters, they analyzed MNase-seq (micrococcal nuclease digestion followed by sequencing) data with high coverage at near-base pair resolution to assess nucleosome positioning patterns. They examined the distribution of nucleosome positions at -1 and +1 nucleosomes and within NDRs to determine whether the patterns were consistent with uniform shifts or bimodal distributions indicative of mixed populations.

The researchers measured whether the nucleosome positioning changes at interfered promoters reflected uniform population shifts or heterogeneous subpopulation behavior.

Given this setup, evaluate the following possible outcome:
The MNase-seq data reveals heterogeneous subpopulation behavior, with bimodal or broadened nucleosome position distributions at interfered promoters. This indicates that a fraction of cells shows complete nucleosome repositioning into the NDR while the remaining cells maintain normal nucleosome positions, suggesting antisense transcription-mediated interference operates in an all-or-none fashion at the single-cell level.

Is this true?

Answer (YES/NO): YES